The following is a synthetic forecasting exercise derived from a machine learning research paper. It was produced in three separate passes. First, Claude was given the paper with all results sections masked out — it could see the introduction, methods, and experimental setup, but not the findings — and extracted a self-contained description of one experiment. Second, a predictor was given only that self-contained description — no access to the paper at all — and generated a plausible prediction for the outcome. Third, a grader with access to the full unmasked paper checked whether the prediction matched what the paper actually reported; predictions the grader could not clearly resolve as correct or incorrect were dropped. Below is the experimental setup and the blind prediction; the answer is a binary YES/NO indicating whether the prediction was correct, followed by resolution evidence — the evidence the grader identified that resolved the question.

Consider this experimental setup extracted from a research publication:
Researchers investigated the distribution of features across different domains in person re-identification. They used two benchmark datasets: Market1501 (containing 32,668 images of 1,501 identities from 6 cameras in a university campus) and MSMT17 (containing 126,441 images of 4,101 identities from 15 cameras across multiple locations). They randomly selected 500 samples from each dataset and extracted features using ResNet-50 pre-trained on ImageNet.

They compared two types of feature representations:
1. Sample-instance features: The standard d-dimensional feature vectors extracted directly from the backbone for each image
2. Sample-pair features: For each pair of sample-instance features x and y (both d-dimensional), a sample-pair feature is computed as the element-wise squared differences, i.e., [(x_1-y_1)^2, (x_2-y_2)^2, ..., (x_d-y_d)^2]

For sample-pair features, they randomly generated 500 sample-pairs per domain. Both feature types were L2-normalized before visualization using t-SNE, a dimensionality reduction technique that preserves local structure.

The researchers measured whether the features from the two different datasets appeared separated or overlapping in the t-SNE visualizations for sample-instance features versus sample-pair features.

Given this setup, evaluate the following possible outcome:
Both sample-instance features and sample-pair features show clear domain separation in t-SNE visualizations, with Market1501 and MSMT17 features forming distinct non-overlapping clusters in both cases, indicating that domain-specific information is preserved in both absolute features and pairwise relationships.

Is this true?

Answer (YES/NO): NO